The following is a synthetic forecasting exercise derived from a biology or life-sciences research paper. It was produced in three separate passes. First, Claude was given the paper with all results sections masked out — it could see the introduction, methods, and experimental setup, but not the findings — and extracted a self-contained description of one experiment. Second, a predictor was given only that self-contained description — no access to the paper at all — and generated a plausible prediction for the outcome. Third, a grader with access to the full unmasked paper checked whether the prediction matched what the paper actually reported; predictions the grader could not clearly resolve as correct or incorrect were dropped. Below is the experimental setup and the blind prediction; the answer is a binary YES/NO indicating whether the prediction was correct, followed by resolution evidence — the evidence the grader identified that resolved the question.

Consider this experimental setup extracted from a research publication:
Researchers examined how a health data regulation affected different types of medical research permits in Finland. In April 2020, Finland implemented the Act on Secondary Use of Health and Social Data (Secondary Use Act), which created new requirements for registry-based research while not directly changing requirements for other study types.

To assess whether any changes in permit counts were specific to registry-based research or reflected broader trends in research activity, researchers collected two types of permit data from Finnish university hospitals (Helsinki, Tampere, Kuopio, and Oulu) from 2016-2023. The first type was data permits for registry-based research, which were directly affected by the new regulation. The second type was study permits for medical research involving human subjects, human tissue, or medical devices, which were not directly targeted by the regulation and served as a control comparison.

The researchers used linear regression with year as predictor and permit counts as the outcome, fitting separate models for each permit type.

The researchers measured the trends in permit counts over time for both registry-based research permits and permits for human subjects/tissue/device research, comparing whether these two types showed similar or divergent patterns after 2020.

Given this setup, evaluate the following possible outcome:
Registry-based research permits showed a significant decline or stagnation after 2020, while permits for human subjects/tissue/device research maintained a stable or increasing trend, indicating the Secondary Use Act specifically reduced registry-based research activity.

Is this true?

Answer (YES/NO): NO